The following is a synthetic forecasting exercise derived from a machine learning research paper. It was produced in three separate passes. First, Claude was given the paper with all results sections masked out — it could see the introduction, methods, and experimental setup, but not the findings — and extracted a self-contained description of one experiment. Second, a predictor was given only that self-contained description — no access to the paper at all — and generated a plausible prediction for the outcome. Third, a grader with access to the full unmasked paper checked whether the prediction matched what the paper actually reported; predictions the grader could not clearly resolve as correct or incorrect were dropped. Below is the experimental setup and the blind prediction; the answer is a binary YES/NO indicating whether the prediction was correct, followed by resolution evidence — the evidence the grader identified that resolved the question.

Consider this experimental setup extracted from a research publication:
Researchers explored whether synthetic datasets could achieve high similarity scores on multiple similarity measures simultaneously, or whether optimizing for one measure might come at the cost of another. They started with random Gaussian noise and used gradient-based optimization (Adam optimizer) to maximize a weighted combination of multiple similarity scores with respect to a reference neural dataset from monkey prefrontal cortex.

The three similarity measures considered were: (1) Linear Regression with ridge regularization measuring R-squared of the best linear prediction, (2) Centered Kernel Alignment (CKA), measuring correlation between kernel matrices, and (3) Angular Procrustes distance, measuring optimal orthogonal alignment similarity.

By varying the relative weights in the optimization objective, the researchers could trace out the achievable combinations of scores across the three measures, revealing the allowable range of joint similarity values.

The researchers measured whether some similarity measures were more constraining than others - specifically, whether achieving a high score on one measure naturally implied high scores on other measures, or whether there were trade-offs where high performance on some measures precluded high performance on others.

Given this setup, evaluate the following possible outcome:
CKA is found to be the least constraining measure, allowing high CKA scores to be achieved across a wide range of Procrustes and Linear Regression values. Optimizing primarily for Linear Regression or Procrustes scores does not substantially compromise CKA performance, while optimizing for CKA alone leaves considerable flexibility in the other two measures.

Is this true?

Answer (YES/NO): NO